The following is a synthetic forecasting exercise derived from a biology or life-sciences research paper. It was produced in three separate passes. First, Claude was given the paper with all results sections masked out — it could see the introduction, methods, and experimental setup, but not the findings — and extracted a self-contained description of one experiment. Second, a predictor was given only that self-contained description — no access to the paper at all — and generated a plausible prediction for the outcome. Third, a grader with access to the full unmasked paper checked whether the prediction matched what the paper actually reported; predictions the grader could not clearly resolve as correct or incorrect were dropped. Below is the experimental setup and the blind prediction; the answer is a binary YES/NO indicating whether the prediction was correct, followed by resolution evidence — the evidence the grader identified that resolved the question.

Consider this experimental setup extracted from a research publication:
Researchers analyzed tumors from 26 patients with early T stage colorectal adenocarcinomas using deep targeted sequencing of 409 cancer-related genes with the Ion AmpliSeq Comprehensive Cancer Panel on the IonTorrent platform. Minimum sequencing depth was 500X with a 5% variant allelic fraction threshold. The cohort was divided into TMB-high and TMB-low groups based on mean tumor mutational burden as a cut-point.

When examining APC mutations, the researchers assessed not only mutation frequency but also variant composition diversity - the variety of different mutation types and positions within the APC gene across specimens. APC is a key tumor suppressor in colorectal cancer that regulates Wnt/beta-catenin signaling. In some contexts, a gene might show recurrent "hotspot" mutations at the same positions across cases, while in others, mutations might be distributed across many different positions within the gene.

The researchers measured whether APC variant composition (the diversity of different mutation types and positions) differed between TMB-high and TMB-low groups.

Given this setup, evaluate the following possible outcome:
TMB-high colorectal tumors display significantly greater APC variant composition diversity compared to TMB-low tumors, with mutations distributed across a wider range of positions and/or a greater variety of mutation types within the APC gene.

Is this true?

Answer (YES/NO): YES